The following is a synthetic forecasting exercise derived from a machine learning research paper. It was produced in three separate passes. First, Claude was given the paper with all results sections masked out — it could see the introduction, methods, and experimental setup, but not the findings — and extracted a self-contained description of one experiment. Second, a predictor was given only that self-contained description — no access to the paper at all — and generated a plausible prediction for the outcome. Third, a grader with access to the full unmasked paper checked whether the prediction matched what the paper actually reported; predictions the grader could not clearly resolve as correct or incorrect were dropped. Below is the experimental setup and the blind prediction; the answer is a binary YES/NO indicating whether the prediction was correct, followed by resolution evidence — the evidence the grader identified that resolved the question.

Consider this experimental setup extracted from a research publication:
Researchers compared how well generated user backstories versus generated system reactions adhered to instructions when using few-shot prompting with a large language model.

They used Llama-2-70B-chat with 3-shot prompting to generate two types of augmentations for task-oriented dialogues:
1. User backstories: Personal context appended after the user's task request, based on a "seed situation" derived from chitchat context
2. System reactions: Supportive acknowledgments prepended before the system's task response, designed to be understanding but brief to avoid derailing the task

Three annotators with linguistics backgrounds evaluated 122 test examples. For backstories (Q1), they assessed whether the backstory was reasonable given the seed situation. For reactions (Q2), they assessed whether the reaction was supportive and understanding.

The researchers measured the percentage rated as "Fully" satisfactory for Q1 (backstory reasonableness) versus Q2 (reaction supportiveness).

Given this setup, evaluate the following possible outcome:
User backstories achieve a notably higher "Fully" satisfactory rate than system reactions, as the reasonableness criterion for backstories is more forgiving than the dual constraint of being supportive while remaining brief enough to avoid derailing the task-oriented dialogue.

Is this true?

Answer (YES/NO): YES